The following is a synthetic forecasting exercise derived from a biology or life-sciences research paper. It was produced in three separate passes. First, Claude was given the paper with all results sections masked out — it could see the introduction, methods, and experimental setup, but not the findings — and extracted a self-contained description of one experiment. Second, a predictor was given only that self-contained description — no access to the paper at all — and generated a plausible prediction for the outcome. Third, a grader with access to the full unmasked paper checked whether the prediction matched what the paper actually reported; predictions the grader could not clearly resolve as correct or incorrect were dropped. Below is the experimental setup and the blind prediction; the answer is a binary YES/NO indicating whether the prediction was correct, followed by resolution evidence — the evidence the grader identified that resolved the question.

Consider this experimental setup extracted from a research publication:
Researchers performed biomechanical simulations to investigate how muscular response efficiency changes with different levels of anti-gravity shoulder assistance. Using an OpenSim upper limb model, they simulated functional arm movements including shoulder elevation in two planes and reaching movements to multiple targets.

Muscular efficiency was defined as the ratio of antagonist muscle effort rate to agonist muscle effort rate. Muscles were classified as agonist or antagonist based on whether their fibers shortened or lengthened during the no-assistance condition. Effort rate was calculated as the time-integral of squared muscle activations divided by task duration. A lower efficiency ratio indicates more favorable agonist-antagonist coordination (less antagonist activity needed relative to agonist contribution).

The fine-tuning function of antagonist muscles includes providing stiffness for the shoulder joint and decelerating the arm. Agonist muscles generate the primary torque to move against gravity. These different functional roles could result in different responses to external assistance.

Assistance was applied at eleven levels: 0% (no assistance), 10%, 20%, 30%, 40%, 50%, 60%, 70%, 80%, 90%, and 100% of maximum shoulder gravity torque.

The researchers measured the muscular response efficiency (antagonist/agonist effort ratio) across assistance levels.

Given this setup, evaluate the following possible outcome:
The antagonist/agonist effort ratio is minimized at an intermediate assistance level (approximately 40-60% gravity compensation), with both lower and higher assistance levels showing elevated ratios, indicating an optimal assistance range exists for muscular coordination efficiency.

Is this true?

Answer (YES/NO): NO